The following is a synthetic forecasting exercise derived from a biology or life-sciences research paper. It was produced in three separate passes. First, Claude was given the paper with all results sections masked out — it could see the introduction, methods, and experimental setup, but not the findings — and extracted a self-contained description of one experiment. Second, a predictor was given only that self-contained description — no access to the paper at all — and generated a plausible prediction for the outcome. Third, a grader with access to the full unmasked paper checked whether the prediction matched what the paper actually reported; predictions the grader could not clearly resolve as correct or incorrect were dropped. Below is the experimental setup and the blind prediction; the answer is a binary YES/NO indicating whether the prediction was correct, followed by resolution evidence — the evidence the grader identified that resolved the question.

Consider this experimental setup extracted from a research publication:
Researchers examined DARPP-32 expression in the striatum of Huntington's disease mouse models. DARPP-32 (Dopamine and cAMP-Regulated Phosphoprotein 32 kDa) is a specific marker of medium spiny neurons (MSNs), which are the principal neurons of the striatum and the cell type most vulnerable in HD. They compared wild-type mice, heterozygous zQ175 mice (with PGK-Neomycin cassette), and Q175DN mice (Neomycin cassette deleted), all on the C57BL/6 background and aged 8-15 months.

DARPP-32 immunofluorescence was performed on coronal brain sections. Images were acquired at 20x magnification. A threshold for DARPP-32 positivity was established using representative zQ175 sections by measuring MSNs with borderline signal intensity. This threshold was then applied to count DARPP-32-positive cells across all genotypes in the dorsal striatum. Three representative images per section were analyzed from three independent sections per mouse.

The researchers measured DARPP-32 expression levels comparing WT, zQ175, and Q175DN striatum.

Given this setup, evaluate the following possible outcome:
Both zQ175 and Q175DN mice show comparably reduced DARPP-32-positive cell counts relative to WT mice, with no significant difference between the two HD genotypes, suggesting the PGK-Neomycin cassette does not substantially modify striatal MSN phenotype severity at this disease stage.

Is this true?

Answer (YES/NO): NO